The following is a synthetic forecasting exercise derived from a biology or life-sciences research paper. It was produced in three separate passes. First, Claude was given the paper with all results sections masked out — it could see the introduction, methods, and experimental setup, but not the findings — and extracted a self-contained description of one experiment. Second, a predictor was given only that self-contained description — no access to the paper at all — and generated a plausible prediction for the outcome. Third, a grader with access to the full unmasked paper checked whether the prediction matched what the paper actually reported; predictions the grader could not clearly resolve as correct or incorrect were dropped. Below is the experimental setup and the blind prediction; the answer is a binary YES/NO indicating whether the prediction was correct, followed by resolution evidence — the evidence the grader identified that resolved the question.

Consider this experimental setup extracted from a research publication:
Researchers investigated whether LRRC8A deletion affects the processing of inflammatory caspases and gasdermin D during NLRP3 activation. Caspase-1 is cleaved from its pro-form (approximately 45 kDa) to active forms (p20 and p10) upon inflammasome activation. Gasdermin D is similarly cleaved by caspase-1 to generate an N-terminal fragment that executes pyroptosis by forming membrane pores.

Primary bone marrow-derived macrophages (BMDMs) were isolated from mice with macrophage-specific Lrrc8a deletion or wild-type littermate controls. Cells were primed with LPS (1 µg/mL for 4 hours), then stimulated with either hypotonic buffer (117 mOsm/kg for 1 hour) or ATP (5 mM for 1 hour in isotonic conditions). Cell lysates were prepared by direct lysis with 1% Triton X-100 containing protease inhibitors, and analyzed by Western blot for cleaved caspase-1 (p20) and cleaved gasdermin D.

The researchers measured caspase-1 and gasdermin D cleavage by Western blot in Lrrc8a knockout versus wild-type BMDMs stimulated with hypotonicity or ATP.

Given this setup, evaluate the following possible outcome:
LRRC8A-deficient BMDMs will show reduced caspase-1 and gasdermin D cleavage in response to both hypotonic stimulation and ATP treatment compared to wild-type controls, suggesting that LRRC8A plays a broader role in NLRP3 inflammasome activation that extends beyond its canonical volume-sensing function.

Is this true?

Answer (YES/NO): NO